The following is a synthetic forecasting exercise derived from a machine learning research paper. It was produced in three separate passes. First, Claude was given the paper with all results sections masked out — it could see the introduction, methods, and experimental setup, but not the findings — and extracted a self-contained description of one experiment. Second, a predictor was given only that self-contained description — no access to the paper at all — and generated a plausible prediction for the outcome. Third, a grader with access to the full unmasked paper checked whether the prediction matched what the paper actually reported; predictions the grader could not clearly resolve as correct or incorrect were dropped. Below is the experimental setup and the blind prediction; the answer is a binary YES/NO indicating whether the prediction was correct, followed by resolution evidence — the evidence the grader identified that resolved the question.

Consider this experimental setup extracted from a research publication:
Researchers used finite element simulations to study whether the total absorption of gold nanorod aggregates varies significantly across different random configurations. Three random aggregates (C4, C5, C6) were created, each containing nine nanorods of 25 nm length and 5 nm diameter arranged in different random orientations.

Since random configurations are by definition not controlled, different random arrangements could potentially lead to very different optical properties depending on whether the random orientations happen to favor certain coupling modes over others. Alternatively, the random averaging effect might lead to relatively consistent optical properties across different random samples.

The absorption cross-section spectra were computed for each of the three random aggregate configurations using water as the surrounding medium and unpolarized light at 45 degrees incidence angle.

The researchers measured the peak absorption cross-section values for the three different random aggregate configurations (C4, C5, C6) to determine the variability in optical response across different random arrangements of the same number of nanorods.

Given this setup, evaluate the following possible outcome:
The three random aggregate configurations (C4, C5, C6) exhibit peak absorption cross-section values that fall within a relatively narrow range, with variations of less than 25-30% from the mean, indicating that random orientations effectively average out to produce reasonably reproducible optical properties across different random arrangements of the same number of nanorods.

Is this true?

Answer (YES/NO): YES